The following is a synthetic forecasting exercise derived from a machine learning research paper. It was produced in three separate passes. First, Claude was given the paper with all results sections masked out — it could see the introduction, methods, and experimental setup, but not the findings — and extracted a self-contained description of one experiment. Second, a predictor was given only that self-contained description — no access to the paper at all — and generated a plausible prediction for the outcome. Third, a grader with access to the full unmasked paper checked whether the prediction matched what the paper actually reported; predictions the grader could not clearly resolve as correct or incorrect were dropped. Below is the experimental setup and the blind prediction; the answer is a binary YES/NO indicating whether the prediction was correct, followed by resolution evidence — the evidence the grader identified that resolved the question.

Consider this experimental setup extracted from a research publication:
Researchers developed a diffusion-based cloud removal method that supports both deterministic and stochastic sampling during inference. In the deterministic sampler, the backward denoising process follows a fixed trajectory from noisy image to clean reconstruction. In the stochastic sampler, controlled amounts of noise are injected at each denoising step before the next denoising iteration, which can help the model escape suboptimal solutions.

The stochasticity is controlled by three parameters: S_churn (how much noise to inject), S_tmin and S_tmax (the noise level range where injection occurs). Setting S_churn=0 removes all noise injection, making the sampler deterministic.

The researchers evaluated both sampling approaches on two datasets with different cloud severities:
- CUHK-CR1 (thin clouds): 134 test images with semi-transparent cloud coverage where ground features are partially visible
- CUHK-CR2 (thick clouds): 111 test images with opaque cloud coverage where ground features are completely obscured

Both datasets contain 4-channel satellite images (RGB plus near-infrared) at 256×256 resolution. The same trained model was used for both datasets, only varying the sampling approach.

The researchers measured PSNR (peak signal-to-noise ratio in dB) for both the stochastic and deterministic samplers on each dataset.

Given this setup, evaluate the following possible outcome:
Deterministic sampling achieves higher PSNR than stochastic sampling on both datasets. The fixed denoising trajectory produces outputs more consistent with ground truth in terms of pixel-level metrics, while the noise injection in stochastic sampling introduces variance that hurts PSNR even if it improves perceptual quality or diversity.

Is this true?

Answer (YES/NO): NO